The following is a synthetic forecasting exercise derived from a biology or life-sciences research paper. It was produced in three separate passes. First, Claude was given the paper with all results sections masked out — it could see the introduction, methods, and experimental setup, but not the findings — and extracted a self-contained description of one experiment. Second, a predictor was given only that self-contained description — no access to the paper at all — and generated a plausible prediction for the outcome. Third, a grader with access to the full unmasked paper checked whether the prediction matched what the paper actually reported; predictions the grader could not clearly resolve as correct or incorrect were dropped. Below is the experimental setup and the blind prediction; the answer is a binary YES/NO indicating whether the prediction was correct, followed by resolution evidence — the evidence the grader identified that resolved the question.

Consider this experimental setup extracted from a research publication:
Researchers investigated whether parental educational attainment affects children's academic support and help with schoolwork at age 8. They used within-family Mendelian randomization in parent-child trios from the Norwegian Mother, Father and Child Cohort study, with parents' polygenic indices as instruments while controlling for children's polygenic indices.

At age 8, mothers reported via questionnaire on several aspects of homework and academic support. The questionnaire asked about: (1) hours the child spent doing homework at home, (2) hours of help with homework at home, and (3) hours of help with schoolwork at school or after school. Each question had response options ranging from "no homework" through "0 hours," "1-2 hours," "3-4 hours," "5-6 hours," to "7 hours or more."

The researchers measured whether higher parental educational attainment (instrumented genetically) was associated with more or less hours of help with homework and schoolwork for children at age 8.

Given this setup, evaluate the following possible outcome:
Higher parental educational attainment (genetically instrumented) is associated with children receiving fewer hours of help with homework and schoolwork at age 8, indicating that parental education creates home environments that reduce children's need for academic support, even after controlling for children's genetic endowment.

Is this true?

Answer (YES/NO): YES